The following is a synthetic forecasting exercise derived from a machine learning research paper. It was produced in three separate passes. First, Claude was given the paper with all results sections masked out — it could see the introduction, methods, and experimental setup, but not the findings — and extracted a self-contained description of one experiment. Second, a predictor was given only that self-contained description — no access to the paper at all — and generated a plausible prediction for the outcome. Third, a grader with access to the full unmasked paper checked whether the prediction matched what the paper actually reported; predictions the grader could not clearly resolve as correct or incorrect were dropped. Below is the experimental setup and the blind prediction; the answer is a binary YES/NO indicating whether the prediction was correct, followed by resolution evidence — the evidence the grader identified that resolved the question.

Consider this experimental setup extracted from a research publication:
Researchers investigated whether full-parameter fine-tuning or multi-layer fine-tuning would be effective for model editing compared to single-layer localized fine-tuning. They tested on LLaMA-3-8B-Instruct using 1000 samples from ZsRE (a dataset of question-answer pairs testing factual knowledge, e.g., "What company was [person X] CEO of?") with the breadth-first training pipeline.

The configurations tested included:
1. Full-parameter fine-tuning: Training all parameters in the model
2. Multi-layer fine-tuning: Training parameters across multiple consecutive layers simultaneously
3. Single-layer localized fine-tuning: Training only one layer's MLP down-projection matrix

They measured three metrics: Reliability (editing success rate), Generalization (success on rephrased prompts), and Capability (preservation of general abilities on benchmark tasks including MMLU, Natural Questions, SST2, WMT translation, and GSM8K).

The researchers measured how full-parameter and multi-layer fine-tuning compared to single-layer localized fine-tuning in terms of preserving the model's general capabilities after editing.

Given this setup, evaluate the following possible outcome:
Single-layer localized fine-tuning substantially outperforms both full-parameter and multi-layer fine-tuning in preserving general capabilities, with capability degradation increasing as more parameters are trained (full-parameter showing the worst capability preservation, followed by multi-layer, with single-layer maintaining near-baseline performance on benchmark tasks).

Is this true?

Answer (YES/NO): NO